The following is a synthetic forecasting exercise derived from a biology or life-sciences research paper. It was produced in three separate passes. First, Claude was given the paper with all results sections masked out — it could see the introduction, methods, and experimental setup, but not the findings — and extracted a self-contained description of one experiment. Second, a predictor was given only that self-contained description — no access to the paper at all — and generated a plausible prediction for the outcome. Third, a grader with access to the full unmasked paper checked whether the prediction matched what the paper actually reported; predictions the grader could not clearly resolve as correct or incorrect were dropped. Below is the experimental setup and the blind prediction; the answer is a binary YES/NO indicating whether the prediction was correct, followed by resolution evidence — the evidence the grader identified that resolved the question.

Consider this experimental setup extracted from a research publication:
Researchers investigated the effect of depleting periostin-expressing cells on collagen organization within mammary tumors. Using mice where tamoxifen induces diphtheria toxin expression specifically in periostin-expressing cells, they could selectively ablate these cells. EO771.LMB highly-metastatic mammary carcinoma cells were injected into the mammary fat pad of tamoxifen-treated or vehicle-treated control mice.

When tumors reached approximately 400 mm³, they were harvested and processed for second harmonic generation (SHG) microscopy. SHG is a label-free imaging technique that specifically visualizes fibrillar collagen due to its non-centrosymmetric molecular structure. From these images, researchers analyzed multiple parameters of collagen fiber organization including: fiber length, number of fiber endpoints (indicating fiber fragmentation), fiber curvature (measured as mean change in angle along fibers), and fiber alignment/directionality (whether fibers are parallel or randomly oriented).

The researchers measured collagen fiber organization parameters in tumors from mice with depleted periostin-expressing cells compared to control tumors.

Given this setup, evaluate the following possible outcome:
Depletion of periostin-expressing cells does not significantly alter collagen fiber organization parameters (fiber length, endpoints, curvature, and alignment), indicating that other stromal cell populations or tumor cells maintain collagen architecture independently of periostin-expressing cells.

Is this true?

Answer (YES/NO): NO